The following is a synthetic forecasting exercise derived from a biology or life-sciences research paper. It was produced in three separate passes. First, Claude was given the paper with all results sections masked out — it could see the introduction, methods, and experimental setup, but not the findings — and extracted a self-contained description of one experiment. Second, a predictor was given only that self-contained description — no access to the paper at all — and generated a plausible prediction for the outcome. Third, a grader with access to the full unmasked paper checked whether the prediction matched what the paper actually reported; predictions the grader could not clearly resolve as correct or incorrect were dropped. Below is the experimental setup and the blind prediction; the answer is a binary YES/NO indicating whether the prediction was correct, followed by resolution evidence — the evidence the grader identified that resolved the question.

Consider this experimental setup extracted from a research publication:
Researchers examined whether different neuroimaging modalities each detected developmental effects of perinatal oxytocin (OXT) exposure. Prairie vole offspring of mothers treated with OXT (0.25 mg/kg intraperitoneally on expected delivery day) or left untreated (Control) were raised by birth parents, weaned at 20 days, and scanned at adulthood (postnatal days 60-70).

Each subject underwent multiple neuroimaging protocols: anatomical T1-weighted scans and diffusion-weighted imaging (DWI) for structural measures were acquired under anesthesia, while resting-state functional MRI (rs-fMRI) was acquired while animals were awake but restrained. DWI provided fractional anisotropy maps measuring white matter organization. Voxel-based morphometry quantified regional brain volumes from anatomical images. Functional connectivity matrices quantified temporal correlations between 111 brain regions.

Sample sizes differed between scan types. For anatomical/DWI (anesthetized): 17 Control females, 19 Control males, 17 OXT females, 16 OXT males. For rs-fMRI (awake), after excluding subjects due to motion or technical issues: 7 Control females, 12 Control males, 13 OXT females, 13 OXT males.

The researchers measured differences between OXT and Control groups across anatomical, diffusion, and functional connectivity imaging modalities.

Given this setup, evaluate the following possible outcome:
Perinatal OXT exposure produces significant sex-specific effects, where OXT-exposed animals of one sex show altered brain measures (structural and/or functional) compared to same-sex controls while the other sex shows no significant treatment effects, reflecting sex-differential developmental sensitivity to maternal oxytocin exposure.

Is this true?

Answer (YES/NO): NO